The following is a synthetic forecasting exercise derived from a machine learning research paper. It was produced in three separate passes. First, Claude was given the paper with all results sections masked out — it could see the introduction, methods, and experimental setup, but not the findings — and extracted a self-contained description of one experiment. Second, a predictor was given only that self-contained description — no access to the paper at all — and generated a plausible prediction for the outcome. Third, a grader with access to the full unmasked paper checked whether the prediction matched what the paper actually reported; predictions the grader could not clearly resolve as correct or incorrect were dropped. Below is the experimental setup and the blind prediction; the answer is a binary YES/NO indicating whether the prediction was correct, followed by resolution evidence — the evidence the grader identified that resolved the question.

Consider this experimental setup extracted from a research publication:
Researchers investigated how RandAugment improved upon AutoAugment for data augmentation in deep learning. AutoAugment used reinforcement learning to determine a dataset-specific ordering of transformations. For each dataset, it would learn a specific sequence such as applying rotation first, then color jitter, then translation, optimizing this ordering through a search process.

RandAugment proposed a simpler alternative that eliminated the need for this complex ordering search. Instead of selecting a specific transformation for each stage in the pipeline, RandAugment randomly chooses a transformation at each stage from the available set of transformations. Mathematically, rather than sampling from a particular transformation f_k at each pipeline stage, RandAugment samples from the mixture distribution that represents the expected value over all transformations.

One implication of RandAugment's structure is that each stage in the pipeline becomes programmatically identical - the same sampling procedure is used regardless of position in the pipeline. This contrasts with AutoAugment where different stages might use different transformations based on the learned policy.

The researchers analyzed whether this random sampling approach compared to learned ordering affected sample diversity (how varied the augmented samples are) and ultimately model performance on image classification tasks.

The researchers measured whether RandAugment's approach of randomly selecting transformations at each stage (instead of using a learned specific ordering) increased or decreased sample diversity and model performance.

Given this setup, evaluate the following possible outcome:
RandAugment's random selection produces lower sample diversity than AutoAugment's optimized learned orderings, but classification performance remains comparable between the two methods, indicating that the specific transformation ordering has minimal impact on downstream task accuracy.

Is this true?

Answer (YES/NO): NO